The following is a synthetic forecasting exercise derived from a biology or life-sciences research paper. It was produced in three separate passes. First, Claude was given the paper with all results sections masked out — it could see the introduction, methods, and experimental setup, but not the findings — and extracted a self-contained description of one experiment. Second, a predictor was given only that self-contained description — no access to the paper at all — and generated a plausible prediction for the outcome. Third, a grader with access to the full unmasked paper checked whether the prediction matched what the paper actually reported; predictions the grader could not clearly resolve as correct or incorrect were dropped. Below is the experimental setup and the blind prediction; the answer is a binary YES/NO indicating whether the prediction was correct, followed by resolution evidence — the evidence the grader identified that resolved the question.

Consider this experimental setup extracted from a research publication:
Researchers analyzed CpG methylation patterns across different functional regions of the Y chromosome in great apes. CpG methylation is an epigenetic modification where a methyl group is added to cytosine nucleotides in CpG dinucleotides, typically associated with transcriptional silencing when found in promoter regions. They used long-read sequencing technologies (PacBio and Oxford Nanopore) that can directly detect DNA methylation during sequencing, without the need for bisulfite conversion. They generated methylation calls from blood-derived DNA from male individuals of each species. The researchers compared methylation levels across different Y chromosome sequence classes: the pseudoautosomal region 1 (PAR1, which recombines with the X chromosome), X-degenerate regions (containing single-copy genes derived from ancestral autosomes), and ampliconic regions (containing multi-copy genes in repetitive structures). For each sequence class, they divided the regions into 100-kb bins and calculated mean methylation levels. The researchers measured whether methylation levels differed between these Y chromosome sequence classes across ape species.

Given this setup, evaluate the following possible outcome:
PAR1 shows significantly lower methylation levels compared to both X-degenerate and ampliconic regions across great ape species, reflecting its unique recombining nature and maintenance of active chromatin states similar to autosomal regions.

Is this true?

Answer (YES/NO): NO